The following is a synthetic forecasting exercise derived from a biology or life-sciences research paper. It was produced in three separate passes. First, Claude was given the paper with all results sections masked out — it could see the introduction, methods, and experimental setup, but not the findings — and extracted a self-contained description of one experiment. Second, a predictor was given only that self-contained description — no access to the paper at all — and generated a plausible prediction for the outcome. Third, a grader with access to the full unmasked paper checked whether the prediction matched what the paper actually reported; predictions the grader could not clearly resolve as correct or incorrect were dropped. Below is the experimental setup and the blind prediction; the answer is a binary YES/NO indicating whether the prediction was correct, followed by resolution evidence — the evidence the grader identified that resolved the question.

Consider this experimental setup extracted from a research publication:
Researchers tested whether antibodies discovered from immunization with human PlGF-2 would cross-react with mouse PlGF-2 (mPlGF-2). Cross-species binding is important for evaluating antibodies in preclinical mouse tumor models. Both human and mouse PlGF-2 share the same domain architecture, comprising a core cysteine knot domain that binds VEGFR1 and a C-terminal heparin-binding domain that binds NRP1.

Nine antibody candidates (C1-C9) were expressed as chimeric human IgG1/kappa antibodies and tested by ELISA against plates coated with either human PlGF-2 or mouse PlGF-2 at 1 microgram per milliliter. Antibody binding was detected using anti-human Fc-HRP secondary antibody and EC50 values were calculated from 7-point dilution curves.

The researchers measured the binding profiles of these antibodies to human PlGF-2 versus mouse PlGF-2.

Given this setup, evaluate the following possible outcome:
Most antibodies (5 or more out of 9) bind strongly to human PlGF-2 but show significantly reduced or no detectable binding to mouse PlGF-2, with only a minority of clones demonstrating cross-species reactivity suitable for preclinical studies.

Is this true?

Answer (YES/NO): NO